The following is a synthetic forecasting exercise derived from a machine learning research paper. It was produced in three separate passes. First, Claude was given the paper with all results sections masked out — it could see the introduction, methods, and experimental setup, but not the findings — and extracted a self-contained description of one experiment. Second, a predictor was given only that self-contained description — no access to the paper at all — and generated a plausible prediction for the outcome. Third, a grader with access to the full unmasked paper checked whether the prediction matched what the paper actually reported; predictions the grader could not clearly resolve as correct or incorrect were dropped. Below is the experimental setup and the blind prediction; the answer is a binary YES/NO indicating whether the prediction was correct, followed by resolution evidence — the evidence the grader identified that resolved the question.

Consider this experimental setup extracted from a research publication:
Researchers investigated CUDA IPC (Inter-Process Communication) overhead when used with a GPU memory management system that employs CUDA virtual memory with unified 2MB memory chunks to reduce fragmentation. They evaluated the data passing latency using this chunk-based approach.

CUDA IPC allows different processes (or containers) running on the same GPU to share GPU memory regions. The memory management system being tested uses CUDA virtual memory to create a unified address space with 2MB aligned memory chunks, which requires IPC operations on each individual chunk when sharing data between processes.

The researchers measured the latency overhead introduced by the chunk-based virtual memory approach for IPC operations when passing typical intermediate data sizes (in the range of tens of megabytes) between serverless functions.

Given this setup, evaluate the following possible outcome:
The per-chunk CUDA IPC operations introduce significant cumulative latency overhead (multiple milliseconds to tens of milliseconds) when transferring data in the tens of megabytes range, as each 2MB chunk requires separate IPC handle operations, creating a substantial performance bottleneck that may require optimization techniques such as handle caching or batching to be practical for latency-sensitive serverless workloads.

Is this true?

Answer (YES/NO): YES